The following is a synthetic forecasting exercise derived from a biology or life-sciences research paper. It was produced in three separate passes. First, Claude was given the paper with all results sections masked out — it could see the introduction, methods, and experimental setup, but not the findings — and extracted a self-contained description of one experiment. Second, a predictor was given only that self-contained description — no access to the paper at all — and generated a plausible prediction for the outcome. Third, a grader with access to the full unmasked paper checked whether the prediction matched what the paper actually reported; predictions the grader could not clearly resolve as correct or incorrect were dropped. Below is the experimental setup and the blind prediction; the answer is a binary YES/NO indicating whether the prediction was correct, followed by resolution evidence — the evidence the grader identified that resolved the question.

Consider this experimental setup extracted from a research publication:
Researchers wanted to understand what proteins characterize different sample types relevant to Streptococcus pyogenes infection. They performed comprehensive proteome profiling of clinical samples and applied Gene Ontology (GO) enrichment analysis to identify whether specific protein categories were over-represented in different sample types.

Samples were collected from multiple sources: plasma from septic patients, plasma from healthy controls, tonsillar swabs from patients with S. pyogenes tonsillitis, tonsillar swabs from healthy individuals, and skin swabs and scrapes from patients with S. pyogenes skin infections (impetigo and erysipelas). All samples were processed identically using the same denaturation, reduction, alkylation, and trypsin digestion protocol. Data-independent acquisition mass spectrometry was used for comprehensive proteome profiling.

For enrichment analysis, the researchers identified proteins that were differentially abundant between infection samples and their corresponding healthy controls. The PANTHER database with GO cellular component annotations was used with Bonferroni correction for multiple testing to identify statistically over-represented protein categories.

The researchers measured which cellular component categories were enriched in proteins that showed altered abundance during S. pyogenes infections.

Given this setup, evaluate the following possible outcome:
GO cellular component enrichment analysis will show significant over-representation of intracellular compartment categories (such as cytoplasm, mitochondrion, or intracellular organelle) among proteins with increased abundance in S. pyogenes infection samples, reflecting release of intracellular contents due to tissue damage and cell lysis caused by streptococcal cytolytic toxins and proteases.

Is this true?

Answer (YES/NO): NO